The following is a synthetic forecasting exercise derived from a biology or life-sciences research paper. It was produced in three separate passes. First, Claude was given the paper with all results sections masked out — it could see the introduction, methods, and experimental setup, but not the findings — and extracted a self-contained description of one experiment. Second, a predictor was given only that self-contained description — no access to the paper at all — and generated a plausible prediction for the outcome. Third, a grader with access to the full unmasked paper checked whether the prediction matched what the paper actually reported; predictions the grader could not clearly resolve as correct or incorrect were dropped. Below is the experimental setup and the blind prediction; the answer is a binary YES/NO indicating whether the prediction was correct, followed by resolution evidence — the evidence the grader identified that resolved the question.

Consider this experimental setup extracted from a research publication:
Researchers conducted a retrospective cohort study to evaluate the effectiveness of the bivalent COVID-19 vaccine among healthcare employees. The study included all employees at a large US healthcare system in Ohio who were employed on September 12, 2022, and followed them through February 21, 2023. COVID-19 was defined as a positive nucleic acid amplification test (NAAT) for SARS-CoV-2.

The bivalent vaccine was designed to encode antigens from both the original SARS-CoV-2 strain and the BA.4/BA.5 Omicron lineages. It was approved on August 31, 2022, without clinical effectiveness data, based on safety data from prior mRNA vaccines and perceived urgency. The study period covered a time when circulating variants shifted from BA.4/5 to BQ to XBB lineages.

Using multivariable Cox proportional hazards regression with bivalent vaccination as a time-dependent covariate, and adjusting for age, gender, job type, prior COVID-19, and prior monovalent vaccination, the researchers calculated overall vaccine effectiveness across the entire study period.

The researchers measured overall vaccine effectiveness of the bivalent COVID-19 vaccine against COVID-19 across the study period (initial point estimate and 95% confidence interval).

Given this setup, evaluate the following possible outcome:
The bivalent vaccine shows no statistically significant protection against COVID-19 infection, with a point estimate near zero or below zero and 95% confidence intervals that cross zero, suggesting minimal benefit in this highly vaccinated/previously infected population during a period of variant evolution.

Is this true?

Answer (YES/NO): NO